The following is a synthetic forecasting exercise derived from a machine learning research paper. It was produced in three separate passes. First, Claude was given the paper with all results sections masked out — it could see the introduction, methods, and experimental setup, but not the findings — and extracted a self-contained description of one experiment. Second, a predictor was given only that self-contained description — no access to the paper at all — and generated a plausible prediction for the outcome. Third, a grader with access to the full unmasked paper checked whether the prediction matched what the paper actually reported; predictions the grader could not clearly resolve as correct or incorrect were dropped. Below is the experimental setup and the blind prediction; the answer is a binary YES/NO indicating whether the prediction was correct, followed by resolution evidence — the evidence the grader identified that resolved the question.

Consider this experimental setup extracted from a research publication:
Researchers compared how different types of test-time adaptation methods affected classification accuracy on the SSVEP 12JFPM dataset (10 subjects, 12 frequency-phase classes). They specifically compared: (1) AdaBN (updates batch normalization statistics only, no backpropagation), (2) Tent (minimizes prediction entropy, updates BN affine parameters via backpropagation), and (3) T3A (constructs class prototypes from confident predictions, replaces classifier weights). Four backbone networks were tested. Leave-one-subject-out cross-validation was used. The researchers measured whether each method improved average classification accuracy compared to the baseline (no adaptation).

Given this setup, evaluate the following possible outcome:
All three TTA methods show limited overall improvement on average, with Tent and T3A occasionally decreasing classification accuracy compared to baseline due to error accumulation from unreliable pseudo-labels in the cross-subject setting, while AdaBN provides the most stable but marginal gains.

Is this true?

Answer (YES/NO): NO